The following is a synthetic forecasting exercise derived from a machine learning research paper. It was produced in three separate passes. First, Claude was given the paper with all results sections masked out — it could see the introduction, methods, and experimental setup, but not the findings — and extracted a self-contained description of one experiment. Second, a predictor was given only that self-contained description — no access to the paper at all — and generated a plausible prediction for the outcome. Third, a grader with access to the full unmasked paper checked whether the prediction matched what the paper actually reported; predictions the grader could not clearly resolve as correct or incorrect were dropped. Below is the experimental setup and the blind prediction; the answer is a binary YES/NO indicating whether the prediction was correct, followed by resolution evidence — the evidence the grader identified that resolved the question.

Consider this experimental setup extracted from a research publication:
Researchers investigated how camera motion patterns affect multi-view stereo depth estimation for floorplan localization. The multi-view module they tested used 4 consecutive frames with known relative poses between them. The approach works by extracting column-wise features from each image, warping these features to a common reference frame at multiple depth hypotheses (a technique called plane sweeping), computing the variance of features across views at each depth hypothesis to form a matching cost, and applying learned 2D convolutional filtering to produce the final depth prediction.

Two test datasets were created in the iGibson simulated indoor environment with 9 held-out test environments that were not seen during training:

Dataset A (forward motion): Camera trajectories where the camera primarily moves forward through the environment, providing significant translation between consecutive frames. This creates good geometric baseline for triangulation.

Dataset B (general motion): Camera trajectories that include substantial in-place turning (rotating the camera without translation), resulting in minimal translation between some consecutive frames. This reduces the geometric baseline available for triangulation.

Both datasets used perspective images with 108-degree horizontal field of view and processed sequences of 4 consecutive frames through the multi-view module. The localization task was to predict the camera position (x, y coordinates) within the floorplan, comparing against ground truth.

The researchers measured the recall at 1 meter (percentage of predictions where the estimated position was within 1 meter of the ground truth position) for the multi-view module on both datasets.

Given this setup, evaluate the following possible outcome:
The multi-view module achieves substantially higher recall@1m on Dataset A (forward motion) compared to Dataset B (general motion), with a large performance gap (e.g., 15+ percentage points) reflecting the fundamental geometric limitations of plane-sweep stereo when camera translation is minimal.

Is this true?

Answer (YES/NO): NO